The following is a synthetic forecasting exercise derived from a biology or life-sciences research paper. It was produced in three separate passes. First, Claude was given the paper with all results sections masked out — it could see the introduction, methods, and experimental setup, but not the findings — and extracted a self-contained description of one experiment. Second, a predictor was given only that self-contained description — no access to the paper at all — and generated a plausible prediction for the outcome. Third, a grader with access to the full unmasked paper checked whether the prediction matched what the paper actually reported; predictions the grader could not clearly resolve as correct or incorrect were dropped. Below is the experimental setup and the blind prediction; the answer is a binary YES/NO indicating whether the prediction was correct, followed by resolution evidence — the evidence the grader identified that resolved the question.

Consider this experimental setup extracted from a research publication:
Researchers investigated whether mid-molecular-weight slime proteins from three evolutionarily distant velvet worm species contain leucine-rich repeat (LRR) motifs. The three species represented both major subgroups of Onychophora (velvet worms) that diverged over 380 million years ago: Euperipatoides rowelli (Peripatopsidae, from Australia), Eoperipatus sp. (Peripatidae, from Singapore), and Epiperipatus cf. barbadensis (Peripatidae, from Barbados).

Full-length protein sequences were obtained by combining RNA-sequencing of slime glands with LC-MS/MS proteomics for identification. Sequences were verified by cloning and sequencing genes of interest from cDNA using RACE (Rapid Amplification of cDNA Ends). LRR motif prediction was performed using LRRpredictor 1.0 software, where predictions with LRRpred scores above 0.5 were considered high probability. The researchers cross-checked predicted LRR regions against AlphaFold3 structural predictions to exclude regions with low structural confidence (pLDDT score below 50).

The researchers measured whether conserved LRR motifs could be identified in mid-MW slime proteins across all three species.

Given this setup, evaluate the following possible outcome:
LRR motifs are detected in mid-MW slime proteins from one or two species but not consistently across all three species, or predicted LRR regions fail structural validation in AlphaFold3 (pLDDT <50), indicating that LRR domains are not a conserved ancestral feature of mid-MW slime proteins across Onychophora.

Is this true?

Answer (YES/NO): NO